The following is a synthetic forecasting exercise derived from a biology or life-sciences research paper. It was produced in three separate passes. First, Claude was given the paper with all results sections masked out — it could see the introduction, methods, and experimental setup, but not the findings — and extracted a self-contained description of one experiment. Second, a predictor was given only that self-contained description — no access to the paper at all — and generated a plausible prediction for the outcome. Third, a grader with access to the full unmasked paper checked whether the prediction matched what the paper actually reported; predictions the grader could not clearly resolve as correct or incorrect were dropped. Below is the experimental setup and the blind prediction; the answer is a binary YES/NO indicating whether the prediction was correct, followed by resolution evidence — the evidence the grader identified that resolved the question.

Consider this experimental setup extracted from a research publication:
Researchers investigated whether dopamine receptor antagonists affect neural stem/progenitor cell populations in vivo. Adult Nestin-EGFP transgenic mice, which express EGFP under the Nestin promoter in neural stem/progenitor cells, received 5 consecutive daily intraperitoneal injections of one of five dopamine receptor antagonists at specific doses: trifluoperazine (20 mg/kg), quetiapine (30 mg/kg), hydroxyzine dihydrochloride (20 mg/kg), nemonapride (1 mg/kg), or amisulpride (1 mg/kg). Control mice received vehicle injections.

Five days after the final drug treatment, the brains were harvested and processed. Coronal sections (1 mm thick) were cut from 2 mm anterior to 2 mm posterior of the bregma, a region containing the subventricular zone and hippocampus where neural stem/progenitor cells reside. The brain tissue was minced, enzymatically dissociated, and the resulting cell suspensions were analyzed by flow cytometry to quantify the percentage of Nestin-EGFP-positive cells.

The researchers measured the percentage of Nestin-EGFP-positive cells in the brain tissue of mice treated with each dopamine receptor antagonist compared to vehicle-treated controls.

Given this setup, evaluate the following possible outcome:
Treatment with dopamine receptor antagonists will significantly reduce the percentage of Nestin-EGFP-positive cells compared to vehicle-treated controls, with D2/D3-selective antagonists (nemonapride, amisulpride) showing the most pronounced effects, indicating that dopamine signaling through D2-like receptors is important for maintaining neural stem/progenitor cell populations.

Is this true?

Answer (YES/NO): NO